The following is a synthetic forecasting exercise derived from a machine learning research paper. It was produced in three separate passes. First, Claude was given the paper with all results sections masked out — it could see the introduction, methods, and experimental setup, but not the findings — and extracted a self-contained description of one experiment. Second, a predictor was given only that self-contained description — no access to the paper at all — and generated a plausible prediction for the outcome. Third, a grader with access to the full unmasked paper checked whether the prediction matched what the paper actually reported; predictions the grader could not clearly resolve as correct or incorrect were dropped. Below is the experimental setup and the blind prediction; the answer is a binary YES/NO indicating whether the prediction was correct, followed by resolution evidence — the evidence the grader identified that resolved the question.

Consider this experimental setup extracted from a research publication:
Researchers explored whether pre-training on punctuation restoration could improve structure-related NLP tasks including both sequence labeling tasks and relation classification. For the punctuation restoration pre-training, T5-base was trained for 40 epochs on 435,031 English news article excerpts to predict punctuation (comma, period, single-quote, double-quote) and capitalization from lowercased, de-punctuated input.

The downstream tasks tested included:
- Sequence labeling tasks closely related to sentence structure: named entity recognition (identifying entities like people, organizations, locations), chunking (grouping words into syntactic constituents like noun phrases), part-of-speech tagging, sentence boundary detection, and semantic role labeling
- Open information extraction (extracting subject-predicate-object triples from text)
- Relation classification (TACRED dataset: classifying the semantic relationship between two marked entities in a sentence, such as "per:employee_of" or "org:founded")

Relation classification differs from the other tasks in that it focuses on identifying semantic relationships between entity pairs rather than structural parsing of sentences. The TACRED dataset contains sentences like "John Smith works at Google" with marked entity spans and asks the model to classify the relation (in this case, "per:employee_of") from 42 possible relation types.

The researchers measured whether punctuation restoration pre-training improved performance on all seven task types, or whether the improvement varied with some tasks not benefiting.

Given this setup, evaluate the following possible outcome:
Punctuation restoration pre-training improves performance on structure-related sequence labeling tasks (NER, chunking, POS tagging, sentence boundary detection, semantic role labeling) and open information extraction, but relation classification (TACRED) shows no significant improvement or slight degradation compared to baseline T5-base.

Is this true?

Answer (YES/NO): NO